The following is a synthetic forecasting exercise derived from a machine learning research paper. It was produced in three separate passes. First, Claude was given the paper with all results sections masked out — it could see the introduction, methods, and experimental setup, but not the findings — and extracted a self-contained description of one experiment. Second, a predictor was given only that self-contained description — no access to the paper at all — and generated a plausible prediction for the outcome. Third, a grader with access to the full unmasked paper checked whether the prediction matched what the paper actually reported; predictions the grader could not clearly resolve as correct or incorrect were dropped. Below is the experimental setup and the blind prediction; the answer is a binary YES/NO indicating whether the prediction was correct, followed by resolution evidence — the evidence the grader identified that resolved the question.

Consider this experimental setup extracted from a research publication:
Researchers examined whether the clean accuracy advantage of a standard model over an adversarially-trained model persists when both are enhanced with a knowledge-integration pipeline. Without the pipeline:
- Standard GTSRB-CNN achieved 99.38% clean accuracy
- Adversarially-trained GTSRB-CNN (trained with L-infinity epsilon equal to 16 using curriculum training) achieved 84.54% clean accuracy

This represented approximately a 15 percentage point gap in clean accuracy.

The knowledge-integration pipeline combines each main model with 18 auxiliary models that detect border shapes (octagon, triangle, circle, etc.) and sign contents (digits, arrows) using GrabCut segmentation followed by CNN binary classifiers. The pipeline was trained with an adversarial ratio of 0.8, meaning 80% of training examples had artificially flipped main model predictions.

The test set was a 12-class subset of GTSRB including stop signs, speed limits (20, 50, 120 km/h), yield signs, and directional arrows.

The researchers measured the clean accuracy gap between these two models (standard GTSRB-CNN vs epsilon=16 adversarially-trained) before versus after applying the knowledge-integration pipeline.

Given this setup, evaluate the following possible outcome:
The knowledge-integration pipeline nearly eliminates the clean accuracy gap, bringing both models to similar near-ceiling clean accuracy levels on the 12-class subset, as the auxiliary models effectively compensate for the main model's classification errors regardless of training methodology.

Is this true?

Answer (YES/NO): NO